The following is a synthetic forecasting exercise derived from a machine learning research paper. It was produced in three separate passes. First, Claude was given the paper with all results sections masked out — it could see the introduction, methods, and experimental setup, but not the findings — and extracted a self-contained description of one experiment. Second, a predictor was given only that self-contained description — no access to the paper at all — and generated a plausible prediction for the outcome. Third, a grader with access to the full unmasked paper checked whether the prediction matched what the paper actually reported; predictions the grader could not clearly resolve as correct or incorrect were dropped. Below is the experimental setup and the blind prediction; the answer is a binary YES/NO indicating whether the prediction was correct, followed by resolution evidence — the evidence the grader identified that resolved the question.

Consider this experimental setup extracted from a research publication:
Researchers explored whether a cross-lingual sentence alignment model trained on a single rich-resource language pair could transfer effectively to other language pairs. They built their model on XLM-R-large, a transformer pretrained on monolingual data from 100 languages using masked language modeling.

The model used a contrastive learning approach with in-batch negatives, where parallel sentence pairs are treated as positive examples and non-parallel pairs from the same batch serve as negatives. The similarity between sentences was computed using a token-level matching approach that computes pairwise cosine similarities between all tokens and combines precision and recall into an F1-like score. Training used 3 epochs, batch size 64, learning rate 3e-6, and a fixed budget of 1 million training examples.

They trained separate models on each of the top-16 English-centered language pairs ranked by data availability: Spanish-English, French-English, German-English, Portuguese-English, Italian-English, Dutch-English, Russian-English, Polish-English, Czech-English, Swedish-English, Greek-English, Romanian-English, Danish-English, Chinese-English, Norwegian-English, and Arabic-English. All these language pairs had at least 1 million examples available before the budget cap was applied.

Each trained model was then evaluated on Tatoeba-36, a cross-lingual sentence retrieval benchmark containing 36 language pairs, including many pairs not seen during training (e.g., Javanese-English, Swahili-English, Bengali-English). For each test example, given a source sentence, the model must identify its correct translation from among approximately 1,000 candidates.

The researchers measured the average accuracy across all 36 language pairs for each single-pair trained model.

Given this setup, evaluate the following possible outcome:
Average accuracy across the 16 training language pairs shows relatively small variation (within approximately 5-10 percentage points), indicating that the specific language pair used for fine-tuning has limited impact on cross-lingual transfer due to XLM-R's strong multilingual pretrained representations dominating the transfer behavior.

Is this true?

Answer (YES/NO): NO